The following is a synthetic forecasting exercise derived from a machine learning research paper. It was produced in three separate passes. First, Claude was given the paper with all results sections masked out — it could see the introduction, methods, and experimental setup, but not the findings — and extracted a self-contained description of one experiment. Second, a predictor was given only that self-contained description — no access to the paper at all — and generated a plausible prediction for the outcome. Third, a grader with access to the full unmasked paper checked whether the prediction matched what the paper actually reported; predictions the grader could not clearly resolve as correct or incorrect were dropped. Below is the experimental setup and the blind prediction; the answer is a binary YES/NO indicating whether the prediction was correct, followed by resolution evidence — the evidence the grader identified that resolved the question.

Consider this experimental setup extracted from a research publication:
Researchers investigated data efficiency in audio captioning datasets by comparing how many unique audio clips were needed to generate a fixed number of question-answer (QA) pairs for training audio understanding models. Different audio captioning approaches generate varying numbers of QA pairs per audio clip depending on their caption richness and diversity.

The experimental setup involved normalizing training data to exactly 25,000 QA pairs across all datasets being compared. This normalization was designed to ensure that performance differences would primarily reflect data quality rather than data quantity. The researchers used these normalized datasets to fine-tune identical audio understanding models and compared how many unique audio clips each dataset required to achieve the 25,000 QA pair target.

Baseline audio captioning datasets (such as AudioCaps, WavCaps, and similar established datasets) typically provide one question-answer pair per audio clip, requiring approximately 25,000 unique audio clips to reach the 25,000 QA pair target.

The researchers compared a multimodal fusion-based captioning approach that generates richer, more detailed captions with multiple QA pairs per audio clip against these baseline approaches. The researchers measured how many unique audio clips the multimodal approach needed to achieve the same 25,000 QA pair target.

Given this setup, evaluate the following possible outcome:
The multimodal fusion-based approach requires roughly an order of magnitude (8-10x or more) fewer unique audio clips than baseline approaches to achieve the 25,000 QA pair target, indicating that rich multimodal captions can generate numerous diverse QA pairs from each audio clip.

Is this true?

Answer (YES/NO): NO